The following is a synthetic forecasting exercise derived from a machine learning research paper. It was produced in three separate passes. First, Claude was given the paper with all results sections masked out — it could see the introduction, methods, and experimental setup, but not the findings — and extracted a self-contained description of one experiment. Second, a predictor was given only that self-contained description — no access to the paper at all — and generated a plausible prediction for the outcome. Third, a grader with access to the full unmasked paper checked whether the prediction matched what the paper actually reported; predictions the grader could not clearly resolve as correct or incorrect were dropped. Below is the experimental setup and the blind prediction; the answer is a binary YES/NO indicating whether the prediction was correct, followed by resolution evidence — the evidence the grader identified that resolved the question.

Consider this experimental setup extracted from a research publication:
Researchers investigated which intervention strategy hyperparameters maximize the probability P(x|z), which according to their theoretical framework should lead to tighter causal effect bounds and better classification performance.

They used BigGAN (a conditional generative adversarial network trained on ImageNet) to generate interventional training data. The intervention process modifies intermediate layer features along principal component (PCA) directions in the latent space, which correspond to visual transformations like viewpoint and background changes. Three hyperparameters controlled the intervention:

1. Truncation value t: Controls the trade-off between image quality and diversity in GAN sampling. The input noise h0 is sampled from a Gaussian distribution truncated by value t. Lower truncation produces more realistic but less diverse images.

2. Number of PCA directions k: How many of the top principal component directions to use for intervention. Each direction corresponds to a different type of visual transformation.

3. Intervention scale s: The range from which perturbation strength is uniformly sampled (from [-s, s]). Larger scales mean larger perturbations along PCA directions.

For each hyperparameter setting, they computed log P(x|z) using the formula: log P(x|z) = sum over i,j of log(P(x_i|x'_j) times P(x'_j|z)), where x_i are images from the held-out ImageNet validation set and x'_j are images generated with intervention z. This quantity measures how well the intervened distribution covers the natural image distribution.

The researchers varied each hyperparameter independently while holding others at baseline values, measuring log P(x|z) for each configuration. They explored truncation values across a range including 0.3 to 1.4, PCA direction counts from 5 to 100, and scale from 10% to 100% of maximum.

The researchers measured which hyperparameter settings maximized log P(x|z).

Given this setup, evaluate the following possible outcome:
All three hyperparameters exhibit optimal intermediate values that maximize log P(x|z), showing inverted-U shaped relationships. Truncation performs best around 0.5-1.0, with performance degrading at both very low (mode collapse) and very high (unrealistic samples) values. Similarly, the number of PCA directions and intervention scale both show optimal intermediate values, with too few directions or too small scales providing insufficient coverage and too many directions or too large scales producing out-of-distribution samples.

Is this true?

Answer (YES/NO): NO